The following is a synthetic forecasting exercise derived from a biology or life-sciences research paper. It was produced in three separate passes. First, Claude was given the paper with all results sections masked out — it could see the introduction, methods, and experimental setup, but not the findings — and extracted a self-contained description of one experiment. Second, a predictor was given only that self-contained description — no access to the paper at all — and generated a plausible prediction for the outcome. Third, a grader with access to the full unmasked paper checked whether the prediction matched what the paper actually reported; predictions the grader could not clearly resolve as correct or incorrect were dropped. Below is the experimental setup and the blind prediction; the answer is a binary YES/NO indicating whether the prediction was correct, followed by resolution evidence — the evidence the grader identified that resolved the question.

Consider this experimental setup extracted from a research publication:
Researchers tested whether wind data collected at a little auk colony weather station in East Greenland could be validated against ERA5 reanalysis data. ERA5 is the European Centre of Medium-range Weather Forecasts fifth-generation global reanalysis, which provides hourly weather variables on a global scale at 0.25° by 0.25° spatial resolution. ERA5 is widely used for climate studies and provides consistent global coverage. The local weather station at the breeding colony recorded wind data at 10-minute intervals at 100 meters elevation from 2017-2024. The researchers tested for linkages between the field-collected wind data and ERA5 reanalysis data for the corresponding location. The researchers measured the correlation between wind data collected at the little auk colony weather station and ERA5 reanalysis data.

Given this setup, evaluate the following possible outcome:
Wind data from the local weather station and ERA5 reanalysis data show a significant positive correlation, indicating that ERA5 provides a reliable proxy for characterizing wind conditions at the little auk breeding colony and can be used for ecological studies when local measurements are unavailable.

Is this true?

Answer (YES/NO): NO